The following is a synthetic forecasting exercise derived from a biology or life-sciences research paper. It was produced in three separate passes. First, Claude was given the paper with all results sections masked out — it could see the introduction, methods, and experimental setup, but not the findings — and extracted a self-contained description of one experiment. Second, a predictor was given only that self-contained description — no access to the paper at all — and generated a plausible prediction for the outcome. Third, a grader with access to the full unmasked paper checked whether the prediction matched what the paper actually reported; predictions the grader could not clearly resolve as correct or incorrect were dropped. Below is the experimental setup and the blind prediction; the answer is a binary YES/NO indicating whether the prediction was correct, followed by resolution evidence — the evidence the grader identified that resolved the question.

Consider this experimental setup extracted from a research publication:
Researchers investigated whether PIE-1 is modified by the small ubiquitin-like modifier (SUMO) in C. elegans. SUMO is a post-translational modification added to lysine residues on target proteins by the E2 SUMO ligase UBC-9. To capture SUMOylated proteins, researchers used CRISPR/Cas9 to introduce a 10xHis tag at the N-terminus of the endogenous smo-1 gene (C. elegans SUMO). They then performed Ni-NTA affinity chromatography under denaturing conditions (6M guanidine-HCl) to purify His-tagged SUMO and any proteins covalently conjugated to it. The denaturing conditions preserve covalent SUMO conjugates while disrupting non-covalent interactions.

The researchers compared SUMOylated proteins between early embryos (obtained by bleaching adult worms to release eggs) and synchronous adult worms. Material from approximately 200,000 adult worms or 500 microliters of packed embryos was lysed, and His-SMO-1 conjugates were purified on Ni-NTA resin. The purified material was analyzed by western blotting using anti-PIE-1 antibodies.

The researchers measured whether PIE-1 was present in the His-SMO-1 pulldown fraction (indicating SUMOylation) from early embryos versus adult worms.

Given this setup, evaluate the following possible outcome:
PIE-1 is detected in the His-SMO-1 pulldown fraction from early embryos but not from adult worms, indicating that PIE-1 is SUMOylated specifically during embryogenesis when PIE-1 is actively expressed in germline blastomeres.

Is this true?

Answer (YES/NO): NO